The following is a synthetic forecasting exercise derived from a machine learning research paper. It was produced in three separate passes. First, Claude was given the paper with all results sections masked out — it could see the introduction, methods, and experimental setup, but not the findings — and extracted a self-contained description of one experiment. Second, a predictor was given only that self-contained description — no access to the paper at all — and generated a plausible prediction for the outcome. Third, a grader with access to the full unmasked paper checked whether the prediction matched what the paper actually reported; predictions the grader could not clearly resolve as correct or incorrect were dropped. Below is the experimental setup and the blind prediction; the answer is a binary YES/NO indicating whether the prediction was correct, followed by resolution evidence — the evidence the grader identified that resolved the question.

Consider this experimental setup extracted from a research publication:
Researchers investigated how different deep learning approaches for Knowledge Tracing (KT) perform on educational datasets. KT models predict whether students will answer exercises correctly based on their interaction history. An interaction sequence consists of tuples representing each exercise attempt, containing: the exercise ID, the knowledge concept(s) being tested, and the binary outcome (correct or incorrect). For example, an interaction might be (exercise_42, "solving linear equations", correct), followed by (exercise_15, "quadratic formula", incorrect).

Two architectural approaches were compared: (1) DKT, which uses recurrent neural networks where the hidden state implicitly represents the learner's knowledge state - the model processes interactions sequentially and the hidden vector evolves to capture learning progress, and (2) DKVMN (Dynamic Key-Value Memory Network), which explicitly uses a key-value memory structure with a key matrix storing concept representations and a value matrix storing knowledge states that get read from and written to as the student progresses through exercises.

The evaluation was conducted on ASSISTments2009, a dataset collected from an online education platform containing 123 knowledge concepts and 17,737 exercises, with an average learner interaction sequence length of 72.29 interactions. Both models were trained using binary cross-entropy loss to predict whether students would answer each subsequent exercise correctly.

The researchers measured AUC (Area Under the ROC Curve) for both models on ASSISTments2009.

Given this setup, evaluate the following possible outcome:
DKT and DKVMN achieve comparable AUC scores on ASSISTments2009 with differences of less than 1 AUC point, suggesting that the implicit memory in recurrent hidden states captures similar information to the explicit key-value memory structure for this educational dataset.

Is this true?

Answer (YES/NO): YES